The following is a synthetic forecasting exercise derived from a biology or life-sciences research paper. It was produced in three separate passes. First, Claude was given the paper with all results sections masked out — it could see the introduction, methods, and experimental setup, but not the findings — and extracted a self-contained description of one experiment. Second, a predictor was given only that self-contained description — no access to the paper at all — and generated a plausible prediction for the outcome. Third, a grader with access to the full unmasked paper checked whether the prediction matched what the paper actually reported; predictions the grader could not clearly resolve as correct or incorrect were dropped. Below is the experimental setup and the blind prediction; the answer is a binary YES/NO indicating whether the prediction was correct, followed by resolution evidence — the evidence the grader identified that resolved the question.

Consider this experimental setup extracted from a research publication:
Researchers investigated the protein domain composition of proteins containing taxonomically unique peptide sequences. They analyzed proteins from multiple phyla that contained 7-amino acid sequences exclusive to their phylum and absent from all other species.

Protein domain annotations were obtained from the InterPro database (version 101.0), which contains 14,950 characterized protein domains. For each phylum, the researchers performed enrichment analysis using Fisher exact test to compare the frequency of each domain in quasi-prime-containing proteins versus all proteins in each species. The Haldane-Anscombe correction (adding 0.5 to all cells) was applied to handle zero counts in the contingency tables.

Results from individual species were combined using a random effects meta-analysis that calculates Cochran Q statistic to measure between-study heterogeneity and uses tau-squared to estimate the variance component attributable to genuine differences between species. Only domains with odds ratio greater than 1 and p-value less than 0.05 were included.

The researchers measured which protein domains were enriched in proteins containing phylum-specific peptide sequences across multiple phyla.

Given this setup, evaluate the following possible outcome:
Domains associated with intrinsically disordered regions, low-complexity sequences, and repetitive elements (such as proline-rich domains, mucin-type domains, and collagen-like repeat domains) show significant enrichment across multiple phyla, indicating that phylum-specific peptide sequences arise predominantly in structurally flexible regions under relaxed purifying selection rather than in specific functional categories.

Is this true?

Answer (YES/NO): NO